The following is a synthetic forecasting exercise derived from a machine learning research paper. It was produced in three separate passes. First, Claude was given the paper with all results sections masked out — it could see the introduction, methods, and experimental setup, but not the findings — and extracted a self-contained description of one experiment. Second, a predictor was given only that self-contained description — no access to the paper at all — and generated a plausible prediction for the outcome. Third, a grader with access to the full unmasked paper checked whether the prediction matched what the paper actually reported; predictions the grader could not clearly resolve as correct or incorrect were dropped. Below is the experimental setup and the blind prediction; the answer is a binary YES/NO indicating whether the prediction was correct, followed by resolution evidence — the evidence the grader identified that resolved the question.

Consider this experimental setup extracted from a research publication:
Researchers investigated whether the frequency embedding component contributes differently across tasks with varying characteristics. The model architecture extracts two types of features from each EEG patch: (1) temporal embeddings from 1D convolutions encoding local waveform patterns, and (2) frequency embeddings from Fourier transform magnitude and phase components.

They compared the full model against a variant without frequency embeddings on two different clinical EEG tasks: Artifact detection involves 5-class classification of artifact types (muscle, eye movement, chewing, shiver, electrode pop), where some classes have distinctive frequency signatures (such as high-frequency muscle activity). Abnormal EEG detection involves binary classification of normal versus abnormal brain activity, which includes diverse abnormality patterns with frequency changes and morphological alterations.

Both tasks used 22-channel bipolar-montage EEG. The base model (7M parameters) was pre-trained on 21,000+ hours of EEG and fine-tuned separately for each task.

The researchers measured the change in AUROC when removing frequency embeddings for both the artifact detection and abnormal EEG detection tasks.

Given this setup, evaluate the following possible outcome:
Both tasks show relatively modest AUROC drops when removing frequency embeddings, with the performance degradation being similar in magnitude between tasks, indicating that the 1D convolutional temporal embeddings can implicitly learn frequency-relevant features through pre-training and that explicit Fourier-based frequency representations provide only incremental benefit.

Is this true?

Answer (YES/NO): YES